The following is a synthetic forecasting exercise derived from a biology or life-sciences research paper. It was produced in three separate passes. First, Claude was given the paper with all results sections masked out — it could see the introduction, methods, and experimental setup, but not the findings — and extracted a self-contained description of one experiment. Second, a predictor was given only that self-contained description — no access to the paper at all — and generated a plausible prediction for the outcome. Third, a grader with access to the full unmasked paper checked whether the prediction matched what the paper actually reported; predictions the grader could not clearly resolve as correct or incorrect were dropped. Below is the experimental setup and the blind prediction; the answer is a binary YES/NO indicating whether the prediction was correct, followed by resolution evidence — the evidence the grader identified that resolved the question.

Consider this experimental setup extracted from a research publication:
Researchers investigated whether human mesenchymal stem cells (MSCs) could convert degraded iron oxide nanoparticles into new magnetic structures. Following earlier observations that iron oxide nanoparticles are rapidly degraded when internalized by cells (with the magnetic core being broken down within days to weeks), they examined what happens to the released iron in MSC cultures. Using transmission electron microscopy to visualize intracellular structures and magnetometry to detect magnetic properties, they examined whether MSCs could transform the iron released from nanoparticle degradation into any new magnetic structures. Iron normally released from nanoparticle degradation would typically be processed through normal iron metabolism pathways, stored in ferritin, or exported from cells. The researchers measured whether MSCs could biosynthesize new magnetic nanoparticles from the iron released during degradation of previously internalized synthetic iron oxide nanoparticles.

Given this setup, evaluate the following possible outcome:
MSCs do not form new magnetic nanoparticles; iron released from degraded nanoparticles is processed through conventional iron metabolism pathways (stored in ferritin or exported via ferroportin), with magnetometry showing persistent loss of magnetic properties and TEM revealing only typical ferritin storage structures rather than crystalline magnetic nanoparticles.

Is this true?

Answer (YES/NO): NO